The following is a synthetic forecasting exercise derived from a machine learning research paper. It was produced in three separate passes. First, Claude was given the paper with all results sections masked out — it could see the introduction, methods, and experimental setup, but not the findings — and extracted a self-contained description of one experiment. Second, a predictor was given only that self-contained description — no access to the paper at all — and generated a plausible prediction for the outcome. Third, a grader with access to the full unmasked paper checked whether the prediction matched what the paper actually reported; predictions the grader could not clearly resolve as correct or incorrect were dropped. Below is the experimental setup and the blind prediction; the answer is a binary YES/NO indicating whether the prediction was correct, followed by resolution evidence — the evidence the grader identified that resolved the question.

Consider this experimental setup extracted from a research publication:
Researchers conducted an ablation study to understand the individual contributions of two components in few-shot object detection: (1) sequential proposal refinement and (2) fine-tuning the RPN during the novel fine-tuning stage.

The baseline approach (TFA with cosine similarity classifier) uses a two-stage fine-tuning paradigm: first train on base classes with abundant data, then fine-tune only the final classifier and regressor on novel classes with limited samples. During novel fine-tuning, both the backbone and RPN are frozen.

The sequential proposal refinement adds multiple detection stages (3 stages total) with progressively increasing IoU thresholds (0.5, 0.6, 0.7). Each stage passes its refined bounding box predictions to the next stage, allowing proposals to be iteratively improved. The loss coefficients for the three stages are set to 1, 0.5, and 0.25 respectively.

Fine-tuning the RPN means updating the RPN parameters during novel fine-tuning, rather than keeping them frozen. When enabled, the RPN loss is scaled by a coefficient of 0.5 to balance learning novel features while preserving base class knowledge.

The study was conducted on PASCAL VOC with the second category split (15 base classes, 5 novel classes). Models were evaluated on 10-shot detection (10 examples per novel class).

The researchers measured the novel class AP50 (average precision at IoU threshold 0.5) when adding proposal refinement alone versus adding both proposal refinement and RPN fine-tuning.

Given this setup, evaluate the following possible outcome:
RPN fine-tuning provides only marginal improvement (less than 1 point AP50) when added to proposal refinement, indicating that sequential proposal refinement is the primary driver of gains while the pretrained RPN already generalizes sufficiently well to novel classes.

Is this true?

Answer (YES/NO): NO